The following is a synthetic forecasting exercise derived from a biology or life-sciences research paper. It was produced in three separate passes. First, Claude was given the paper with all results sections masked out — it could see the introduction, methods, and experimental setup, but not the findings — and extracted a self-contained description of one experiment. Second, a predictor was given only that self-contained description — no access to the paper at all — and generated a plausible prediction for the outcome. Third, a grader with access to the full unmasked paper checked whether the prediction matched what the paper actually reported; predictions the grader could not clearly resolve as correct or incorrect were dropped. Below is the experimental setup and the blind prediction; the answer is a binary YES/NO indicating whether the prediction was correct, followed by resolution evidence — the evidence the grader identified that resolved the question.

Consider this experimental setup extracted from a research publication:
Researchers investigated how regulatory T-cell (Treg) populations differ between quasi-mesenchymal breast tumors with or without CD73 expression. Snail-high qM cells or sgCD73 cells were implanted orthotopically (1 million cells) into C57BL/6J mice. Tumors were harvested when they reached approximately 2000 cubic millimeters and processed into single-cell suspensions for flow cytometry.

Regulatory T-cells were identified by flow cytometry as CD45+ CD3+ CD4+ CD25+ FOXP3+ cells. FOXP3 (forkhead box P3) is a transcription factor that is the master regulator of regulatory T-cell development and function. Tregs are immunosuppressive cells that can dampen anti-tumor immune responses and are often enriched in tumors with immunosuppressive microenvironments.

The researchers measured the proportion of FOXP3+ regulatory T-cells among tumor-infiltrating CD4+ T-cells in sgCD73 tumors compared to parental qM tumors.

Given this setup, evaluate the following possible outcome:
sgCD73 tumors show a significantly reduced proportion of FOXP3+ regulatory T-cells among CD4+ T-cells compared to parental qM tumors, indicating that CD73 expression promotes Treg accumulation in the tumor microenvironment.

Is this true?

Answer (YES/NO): NO